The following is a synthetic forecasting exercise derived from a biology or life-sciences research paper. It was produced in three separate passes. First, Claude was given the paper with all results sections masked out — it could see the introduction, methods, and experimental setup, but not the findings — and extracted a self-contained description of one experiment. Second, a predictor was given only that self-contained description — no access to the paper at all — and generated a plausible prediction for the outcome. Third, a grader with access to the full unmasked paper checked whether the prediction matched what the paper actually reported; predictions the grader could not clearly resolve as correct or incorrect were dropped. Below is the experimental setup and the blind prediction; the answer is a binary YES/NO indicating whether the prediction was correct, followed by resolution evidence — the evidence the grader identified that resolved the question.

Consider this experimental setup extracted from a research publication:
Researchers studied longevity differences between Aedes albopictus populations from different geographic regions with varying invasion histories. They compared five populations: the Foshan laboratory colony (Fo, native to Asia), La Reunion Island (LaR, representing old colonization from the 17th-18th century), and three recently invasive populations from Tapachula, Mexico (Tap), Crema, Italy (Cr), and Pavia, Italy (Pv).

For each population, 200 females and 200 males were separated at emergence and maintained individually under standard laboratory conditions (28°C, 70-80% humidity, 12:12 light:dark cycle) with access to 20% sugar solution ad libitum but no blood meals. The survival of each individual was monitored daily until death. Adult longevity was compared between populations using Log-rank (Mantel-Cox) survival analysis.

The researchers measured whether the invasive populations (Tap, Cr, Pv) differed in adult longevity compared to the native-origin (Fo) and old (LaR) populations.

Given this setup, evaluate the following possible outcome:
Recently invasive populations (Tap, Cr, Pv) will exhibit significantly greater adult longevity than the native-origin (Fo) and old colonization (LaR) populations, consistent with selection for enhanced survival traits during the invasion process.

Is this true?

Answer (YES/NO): NO